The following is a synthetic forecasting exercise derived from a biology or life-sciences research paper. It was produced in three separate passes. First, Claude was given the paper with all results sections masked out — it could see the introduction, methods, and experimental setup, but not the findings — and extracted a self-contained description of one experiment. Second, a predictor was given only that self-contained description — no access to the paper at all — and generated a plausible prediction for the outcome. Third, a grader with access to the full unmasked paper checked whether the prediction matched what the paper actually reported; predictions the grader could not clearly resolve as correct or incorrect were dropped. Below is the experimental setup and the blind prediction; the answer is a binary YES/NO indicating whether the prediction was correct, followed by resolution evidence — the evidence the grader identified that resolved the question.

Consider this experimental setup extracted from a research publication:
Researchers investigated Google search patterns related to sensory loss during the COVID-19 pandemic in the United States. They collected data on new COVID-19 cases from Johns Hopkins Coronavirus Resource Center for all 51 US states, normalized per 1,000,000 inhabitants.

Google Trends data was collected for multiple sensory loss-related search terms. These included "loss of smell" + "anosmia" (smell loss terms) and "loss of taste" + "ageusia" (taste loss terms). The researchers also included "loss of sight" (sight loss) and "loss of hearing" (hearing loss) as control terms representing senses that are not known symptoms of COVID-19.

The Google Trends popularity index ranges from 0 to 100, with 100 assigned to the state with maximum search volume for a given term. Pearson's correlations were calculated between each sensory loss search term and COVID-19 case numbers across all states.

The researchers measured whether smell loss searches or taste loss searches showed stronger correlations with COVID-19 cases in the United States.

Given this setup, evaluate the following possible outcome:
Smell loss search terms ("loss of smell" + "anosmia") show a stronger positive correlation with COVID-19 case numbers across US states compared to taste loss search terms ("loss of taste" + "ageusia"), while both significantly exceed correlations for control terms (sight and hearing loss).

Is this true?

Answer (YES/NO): NO